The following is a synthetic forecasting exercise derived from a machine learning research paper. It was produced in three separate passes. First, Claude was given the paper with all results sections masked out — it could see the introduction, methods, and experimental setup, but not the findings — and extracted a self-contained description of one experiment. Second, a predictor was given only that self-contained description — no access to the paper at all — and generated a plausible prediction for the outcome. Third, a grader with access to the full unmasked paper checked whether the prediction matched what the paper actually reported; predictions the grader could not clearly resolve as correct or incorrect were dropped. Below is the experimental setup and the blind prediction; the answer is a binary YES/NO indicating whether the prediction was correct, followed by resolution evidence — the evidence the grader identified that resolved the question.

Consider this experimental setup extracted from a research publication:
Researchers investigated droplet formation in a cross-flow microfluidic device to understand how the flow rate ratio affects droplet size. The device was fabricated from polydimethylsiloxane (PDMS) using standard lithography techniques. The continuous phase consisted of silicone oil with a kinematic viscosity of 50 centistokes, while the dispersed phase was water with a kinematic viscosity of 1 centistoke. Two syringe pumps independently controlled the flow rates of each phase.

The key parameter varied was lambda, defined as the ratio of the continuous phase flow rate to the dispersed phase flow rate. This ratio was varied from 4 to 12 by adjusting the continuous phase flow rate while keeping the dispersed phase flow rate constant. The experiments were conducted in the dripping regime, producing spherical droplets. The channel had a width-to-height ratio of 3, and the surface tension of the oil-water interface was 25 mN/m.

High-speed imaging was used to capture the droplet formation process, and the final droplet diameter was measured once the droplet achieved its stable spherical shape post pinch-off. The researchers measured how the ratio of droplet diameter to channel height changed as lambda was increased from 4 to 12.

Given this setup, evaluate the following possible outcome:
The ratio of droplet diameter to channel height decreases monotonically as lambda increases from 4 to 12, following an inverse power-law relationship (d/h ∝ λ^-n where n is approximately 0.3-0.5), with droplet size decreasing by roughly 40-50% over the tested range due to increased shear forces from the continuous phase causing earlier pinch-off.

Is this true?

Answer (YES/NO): NO